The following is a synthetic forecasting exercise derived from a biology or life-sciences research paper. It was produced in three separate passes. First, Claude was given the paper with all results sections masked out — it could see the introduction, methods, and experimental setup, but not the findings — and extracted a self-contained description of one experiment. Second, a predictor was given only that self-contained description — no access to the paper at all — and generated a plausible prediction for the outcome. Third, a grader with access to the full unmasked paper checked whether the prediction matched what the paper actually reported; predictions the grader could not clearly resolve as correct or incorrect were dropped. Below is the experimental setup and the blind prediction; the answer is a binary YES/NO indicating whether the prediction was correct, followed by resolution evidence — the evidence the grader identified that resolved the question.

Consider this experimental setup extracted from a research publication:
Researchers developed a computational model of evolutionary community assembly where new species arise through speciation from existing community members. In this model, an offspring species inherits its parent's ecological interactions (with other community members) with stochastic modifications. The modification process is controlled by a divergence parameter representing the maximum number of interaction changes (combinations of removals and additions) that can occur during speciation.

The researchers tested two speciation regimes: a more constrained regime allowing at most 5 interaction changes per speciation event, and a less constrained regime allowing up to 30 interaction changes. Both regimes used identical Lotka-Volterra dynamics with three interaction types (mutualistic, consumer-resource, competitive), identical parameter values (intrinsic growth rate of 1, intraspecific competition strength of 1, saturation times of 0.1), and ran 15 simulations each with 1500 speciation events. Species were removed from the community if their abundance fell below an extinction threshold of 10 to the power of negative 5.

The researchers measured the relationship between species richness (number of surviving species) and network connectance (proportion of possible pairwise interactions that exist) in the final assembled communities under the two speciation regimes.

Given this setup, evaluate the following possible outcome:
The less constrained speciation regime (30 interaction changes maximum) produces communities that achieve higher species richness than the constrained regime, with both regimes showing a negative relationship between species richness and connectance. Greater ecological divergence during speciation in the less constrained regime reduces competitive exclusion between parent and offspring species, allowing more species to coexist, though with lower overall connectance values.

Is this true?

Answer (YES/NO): NO